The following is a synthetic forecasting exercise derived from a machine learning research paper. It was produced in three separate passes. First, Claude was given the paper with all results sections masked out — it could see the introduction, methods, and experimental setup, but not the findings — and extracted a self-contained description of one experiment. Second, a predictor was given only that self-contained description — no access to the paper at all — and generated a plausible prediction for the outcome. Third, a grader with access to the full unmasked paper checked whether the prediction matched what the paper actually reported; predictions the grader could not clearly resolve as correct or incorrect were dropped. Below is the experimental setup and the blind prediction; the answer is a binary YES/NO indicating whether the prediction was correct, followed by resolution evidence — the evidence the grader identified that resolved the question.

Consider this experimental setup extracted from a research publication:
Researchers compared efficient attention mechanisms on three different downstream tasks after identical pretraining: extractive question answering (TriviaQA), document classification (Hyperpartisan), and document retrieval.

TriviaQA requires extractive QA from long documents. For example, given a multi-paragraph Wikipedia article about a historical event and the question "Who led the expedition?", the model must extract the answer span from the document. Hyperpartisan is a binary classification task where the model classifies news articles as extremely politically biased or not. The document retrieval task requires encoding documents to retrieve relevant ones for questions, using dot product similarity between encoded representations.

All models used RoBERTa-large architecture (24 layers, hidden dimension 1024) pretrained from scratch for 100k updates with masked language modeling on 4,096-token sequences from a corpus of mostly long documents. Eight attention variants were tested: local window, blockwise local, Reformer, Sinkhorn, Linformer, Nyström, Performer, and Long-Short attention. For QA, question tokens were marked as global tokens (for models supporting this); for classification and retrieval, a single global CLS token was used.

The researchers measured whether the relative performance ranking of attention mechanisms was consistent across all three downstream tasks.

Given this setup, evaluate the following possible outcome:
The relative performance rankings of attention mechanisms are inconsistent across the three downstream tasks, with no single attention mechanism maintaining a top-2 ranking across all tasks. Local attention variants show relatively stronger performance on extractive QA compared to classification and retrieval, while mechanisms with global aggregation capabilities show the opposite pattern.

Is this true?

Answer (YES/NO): NO